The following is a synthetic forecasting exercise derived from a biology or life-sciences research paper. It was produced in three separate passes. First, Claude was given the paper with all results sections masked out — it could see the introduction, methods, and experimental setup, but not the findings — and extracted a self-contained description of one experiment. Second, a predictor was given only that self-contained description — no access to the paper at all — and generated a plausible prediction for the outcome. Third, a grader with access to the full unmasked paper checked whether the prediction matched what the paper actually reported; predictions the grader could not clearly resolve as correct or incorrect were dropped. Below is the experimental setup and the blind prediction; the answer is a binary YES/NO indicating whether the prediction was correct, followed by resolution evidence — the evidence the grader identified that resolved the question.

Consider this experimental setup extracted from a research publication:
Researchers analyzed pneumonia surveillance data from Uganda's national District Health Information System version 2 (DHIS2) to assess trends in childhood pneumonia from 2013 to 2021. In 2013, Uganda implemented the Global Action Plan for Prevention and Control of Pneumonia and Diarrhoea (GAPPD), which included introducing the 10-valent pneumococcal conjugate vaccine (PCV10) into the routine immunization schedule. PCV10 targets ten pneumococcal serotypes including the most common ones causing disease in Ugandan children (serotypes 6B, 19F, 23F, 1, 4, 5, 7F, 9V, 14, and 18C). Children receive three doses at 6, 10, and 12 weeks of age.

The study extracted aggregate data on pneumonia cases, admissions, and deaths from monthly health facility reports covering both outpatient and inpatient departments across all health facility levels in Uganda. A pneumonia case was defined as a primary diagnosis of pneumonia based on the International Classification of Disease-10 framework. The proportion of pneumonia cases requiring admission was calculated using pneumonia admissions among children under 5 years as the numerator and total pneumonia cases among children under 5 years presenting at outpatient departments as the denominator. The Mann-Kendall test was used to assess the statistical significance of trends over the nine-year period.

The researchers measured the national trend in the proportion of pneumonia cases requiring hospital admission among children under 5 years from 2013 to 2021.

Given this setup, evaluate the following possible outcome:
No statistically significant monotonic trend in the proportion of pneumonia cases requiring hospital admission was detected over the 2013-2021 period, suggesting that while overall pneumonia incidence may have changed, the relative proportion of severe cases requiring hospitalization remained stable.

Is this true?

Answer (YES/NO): NO